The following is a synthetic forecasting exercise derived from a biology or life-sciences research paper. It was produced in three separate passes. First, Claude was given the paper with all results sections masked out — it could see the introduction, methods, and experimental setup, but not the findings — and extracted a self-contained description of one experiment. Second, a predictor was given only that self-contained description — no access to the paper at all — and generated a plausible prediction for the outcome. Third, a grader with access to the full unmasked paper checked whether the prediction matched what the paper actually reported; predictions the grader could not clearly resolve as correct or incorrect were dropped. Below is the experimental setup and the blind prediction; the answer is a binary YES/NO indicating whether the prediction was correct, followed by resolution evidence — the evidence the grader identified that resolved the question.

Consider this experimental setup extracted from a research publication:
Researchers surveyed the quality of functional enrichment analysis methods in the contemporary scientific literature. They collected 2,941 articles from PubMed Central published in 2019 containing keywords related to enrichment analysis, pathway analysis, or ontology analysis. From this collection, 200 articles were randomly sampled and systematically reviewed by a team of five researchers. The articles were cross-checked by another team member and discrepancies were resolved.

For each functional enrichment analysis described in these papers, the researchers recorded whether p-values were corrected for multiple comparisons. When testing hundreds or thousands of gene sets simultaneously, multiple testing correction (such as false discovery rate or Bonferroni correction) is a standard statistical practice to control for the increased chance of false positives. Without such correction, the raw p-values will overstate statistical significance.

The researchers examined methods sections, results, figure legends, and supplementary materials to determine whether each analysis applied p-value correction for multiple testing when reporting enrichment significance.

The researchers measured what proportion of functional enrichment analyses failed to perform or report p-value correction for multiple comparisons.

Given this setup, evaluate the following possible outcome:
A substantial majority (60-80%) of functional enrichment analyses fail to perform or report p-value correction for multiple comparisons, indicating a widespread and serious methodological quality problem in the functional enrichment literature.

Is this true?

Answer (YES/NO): NO